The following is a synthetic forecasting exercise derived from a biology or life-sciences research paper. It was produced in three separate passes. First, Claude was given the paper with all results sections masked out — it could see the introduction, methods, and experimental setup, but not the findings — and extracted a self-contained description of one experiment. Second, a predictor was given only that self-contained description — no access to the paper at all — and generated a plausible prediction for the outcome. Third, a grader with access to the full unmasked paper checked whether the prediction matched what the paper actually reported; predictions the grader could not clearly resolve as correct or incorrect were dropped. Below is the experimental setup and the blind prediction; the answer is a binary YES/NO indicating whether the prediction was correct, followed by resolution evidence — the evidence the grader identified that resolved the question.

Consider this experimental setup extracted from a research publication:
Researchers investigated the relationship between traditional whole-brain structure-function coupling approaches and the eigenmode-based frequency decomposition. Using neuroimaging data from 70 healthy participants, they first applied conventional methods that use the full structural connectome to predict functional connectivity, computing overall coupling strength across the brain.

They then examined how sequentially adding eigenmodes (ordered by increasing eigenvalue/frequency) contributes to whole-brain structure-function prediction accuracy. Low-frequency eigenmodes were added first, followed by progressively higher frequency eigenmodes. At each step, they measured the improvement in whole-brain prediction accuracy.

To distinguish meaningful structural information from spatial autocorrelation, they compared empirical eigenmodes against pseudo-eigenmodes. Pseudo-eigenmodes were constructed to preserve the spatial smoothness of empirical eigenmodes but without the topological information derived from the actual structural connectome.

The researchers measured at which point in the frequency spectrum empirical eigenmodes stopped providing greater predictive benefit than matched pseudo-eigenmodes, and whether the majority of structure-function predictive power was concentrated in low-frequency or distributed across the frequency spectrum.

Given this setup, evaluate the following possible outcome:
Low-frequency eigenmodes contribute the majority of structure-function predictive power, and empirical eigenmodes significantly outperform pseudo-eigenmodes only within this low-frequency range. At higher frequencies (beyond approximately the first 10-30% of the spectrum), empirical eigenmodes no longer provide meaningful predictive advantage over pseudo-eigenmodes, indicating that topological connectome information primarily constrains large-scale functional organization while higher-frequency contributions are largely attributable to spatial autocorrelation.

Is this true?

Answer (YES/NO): NO